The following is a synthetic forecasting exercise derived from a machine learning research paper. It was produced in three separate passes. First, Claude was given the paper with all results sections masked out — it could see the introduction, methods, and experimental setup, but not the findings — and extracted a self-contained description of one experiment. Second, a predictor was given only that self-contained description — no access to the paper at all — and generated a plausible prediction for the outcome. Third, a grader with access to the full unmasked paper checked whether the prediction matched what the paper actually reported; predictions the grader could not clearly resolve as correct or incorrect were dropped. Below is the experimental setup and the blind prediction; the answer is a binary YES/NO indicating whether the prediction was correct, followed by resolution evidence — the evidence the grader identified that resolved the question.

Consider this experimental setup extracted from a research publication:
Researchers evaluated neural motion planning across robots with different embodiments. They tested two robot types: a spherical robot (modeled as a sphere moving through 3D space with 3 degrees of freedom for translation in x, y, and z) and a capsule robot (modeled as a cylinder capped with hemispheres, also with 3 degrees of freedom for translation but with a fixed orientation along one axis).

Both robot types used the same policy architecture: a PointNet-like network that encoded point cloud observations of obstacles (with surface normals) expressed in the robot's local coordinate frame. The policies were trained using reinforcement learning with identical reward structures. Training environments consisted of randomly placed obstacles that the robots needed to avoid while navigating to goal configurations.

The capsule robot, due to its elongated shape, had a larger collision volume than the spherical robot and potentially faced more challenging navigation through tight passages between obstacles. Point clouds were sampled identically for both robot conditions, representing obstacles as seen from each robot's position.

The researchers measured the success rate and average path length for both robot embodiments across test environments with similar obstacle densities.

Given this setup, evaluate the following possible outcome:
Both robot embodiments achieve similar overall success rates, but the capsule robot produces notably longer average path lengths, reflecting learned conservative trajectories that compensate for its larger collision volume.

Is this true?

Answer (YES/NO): NO